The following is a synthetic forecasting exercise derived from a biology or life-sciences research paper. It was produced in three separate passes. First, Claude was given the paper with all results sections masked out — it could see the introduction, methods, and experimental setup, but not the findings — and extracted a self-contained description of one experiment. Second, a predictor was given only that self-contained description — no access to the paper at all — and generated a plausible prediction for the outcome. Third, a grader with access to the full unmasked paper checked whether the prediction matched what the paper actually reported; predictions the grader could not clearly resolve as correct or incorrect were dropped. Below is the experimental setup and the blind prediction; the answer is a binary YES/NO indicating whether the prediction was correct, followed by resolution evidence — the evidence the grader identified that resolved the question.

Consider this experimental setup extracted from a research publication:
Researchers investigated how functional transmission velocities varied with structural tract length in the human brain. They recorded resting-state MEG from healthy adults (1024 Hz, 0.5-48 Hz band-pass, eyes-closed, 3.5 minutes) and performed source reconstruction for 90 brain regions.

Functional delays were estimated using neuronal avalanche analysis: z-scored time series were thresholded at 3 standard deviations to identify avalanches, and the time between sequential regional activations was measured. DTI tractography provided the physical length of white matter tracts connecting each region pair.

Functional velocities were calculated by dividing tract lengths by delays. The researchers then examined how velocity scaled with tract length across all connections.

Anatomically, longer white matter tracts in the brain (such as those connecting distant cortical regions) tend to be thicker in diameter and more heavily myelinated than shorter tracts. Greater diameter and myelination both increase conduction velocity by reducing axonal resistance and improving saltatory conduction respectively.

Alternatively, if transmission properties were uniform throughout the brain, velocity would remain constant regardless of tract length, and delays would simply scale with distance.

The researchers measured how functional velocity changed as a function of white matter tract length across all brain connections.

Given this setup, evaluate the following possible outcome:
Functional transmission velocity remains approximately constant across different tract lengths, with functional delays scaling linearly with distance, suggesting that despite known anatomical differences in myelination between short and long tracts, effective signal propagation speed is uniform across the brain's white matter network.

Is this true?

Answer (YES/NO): NO